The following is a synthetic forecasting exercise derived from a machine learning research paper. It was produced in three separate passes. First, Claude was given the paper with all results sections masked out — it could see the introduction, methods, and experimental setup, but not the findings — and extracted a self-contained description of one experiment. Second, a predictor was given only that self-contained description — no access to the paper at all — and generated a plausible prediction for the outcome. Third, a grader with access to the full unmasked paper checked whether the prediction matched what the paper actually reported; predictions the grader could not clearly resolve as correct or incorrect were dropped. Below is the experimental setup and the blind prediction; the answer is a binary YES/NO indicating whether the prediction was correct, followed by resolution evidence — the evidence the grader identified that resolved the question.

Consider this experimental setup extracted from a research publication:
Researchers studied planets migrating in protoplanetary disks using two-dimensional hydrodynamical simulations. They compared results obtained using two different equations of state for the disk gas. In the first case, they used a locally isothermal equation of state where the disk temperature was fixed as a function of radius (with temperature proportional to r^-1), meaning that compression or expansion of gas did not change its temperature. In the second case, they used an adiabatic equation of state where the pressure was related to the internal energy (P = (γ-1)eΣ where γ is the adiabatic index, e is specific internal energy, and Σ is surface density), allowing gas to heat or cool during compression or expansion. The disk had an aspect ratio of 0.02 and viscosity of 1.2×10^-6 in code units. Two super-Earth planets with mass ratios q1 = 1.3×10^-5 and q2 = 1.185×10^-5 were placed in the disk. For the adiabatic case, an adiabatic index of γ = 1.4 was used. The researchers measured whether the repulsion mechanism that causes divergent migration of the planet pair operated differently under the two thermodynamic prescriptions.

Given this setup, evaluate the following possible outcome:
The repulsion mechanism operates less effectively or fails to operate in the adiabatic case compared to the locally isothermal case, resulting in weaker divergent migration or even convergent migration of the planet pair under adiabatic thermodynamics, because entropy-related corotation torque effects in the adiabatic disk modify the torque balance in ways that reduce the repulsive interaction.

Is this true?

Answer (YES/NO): NO